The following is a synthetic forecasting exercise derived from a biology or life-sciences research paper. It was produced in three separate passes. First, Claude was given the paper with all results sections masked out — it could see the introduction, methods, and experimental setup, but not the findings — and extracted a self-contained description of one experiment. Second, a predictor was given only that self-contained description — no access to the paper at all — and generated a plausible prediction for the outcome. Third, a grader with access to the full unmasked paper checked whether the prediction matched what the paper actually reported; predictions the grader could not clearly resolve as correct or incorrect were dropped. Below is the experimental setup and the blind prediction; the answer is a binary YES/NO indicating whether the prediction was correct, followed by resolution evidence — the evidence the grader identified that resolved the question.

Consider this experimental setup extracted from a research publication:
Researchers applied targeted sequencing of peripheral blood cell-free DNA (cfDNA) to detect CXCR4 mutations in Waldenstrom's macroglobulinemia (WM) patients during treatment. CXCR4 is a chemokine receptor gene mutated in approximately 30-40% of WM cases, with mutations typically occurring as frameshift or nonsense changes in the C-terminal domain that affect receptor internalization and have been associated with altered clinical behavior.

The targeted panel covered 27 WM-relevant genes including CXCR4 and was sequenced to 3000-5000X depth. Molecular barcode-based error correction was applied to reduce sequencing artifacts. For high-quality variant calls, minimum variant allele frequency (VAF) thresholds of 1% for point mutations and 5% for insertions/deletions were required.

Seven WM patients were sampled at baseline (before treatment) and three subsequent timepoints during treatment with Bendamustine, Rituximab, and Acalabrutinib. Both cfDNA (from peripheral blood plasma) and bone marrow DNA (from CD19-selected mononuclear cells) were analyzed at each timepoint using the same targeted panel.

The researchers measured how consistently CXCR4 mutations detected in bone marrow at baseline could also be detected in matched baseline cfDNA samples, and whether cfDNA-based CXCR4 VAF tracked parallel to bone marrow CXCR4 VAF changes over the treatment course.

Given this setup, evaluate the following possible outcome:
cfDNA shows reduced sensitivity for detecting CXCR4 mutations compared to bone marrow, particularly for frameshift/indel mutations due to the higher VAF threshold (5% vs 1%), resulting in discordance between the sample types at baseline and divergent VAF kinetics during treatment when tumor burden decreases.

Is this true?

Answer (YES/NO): YES